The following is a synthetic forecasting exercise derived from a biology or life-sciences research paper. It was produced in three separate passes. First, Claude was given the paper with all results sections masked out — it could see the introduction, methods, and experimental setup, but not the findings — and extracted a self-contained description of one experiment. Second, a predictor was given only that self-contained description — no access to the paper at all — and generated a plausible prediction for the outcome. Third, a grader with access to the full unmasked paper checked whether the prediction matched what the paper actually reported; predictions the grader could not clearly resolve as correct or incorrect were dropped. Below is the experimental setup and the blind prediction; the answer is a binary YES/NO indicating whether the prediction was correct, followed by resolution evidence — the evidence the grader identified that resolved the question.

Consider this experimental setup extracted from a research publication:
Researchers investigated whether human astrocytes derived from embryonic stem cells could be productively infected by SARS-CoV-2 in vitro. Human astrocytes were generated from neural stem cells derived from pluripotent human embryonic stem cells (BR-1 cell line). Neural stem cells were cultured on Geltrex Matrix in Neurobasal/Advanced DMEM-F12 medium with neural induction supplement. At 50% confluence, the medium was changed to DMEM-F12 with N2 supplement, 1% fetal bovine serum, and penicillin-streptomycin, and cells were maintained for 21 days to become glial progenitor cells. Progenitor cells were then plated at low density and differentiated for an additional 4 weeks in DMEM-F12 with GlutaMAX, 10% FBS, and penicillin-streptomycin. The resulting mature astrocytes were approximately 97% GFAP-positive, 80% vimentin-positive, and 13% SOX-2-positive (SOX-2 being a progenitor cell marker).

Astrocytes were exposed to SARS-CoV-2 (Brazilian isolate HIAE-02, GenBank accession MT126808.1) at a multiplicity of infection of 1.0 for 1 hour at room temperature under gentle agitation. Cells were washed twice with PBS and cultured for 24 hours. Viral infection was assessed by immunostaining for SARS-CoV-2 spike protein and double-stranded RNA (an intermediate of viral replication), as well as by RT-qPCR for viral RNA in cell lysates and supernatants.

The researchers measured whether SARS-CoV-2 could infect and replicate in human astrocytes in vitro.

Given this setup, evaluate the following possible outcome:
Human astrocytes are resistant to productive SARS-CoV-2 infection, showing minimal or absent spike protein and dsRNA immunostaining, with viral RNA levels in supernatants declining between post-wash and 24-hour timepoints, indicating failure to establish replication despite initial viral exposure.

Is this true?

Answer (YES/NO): NO